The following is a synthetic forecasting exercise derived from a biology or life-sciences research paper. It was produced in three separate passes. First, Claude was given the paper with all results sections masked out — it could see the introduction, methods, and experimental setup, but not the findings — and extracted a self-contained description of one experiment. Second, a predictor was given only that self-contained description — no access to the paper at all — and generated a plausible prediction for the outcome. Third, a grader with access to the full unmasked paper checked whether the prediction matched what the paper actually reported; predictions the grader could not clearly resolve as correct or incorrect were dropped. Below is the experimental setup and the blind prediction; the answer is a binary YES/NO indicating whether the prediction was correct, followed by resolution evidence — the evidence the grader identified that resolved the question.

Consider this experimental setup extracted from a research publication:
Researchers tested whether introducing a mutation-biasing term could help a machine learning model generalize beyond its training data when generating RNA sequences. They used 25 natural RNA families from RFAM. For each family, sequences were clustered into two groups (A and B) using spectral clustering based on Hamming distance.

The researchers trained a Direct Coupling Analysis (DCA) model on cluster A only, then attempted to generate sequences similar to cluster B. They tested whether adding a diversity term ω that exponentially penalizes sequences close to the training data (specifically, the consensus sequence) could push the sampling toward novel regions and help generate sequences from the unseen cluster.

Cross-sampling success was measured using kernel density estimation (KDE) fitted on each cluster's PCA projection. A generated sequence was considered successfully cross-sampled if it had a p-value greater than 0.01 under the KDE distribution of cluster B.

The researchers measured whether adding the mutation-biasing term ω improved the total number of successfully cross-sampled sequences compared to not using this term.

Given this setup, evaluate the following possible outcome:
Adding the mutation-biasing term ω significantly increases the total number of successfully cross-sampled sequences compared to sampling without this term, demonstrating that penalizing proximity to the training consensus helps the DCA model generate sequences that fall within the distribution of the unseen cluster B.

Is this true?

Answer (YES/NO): NO